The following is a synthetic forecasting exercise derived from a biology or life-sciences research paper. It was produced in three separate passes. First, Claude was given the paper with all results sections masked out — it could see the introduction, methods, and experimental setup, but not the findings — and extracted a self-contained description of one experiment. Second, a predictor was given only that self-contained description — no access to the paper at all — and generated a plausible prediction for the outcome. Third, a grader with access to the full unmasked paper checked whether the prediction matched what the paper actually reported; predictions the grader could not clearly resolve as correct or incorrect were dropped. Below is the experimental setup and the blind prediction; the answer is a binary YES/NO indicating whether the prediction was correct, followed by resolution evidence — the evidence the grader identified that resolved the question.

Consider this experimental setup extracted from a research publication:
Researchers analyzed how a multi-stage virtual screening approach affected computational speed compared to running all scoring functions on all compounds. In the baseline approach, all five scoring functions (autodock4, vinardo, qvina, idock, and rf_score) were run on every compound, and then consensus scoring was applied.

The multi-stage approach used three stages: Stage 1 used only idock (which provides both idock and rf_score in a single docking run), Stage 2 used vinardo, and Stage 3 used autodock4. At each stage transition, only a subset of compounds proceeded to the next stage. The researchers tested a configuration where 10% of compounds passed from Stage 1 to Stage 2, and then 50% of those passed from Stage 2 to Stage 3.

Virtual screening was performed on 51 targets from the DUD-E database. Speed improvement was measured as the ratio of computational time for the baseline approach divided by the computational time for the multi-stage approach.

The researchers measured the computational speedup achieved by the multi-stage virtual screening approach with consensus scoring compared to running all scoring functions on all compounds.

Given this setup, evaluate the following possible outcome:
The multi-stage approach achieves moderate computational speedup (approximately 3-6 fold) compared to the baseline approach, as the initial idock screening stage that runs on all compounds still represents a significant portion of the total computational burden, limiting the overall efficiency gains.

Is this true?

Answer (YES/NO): NO